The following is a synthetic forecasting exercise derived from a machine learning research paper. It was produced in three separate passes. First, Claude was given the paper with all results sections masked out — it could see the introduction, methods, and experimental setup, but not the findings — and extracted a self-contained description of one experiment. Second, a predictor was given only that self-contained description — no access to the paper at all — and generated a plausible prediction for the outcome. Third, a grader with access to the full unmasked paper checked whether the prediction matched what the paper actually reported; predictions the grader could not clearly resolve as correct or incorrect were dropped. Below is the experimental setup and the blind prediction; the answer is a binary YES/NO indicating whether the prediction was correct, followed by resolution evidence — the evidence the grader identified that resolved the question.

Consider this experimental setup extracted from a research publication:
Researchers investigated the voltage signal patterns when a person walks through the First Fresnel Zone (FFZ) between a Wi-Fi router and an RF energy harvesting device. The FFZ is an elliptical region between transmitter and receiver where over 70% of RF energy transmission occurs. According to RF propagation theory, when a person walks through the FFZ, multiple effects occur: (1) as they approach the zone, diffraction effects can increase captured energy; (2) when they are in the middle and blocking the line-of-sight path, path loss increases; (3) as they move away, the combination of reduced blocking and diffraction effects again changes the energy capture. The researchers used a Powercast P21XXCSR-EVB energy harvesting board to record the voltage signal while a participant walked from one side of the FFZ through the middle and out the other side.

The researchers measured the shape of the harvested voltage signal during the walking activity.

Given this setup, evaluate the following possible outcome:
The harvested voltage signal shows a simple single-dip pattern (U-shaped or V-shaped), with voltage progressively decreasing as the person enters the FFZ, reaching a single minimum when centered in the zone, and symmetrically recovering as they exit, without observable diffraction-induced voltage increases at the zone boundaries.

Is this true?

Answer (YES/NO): NO